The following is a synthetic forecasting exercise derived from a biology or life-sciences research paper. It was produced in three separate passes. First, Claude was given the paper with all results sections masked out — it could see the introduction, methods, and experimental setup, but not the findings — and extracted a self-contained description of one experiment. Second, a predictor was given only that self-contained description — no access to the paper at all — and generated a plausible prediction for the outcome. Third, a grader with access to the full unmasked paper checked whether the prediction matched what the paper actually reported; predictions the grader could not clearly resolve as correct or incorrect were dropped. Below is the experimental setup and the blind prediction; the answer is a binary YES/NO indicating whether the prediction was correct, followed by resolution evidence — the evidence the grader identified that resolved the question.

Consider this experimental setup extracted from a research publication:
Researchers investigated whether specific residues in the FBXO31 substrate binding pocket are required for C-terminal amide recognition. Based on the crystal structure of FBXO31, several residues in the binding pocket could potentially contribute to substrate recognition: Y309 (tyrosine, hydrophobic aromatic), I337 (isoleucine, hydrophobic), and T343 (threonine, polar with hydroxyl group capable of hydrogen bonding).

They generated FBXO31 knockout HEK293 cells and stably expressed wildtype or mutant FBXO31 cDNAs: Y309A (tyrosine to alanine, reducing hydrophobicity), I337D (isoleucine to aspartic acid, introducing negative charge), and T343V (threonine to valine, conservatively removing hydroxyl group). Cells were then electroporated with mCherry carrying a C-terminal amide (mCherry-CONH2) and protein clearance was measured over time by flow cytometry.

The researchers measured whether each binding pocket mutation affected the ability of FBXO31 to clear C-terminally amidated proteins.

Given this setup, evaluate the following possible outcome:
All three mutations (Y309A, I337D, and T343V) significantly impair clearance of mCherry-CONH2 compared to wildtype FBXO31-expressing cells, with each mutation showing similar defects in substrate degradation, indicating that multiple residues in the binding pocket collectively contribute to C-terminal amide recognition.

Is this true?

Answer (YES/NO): YES